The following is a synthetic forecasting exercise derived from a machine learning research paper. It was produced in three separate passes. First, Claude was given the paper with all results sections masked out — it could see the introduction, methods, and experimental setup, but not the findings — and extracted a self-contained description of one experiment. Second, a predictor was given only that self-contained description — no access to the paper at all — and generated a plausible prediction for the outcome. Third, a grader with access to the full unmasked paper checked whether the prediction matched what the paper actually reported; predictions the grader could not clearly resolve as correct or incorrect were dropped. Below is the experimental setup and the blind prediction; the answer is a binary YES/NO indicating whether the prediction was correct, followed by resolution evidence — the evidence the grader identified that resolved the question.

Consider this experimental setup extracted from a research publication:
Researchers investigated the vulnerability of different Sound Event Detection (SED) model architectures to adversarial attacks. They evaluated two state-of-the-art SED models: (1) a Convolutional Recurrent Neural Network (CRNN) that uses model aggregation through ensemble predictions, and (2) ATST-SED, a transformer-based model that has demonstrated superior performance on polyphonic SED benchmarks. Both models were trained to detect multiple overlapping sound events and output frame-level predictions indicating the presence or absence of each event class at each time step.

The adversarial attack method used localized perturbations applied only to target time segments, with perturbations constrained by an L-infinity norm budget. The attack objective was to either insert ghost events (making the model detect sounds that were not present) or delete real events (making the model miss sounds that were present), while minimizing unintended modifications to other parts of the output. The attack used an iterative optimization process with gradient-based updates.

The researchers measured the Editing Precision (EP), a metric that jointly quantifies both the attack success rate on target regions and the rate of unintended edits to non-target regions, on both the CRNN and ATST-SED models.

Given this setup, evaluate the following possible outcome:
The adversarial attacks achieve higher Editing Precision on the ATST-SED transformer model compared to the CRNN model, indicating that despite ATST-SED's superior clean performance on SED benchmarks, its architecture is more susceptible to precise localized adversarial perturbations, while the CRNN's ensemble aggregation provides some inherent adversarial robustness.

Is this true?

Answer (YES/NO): YES